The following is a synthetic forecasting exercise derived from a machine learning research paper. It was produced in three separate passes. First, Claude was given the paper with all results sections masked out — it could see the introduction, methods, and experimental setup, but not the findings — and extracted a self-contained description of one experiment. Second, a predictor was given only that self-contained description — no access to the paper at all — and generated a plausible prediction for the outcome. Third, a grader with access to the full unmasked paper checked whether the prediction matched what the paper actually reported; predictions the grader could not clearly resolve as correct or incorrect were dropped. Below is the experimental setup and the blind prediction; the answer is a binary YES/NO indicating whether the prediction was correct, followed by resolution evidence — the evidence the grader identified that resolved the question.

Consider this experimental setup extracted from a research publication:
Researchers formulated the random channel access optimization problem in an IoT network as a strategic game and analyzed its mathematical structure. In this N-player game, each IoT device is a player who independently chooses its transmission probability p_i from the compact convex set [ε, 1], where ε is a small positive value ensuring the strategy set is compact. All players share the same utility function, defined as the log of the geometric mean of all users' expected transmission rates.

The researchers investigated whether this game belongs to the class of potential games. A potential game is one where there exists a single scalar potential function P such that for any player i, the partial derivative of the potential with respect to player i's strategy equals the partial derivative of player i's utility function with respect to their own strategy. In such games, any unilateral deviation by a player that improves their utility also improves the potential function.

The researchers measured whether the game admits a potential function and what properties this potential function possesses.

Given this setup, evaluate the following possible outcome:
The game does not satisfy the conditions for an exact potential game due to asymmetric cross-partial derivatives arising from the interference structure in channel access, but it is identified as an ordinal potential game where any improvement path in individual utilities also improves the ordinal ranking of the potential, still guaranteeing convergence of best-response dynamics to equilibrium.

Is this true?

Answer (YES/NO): NO